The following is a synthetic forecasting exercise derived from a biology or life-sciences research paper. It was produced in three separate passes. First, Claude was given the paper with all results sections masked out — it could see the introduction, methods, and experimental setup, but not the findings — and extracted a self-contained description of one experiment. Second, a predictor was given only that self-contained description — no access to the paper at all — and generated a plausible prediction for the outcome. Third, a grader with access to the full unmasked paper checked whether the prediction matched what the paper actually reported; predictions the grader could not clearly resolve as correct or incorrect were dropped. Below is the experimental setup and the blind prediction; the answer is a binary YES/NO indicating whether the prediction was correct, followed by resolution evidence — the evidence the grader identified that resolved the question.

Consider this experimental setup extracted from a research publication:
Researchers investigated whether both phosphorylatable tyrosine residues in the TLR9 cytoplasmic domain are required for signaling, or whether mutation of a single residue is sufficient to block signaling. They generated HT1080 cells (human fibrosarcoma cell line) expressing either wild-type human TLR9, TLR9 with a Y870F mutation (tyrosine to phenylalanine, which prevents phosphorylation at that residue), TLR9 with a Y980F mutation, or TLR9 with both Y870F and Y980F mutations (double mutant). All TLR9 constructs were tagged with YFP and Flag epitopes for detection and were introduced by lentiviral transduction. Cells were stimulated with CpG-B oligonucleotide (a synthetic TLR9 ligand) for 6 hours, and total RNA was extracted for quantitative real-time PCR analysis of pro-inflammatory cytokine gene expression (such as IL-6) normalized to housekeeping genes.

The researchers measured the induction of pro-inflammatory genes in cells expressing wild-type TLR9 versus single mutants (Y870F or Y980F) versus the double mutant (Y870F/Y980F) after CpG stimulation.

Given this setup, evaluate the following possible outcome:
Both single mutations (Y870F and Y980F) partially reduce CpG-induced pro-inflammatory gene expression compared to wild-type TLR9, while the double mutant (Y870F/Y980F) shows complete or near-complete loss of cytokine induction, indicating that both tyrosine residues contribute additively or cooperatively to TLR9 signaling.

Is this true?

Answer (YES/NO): NO